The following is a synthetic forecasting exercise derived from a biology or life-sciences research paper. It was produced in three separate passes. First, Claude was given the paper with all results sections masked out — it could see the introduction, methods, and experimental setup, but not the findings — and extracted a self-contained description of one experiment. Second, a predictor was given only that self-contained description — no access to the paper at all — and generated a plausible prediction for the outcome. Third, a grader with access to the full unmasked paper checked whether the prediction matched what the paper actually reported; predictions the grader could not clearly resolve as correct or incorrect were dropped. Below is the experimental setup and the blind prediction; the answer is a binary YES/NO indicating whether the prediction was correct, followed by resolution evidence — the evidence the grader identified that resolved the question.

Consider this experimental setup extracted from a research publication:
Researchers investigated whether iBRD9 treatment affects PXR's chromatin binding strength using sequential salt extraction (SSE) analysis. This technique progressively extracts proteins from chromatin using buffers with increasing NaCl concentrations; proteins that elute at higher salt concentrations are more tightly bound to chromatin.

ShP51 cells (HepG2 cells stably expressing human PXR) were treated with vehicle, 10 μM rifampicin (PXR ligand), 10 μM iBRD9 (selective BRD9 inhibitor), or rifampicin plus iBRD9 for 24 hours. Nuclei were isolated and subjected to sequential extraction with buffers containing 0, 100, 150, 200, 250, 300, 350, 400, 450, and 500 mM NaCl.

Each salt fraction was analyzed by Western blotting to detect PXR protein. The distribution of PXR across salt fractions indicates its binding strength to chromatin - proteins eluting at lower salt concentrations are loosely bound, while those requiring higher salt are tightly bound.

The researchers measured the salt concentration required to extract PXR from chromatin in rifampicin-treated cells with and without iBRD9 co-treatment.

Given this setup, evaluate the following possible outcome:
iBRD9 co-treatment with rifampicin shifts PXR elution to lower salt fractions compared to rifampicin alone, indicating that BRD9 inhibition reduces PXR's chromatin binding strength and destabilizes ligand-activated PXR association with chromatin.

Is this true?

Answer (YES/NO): YES